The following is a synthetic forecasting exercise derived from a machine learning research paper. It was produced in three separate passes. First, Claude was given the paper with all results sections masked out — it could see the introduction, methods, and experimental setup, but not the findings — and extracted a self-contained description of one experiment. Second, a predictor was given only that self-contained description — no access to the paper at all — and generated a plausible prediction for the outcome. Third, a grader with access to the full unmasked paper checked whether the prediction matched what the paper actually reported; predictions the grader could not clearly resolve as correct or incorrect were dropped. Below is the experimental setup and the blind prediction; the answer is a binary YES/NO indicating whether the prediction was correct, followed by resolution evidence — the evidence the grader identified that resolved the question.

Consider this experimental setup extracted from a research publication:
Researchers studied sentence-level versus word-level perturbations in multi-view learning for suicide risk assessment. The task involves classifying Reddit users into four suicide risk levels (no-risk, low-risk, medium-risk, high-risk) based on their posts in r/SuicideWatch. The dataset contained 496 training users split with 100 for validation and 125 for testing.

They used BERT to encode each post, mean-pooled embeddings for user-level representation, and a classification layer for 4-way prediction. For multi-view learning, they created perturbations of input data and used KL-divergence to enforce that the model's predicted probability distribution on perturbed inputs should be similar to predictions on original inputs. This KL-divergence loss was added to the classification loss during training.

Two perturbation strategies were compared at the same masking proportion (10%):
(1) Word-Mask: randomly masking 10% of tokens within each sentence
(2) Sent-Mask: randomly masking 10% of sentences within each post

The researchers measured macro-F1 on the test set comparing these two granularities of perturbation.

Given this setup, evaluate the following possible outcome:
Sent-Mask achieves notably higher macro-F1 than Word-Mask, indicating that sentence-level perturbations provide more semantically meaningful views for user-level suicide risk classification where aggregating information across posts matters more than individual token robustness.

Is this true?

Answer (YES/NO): NO